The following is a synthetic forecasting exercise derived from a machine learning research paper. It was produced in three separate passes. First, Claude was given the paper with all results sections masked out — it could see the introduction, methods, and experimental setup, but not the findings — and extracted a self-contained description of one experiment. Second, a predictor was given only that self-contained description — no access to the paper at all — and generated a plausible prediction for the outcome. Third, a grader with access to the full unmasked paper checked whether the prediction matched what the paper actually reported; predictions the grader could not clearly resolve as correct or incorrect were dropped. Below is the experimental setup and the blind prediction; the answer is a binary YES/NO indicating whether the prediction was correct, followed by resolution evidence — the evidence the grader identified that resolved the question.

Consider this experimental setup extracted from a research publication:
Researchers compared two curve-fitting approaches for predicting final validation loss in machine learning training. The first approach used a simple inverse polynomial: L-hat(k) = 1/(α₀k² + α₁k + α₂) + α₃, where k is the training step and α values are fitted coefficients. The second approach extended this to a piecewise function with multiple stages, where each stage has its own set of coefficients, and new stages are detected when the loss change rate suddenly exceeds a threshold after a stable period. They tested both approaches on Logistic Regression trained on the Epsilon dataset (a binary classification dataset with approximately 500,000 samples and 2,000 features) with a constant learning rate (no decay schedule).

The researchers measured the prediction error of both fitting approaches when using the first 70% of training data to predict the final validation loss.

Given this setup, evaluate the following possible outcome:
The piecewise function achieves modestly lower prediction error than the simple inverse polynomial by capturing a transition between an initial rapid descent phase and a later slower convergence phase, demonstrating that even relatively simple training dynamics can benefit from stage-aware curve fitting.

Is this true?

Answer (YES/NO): NO